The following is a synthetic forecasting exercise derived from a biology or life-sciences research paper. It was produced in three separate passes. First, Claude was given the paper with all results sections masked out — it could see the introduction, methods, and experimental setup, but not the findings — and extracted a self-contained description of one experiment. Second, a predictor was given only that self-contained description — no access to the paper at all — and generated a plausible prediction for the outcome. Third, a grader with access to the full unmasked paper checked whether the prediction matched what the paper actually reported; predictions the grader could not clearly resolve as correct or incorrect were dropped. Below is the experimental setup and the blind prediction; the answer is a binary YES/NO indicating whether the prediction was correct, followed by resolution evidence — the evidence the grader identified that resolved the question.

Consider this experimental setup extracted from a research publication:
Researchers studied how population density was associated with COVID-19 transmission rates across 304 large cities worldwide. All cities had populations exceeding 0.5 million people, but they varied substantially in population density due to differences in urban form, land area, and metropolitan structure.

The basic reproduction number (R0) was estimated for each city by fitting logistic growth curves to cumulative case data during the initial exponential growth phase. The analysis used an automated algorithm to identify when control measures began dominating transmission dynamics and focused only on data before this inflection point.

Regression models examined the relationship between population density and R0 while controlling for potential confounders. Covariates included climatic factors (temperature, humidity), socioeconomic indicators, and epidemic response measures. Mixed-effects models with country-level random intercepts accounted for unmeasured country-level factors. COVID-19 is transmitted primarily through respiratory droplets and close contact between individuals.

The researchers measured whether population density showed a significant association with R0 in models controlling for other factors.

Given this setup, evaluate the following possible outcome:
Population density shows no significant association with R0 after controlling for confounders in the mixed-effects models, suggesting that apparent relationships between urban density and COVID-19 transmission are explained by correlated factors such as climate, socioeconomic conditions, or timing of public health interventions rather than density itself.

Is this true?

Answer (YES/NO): NO